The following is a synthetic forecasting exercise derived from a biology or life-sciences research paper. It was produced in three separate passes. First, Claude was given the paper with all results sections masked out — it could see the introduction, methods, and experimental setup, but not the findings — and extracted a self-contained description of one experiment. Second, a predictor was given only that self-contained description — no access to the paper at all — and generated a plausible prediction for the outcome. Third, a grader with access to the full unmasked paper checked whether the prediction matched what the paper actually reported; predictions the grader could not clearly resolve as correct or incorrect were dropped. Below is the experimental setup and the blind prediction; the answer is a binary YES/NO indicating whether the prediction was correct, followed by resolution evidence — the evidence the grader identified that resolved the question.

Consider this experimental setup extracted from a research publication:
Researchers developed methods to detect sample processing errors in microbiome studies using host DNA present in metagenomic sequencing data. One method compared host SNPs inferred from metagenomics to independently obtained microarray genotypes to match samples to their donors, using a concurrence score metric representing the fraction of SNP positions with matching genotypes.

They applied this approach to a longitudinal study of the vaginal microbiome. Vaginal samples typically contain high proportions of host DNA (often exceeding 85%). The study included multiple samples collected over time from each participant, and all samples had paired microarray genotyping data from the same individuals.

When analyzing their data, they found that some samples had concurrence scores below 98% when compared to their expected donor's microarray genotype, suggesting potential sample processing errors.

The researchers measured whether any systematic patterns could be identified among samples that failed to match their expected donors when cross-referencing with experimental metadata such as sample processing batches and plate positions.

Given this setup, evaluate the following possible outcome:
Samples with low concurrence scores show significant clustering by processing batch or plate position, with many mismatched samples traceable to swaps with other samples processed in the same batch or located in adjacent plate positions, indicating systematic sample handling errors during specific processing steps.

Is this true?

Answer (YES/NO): YES